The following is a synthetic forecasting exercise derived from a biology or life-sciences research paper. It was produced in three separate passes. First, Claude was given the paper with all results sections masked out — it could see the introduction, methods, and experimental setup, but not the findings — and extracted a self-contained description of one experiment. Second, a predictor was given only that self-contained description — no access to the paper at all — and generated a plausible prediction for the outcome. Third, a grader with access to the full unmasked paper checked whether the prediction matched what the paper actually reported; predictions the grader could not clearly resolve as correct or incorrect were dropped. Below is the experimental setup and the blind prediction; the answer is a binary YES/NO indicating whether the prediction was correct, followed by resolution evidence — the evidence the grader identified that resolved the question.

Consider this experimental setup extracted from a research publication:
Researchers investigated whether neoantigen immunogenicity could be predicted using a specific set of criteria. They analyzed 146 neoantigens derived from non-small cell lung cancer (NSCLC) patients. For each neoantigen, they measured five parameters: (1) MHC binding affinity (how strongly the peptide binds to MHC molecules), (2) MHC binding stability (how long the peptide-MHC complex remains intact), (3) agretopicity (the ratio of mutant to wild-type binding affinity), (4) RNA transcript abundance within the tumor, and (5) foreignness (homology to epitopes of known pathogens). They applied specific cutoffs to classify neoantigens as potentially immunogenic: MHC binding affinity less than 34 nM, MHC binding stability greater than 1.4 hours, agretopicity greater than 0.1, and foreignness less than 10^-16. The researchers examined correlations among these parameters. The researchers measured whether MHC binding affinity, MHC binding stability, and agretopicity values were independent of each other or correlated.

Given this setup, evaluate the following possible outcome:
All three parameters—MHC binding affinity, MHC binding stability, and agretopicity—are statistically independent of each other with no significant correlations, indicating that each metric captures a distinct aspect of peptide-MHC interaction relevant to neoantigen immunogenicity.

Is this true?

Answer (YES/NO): NO